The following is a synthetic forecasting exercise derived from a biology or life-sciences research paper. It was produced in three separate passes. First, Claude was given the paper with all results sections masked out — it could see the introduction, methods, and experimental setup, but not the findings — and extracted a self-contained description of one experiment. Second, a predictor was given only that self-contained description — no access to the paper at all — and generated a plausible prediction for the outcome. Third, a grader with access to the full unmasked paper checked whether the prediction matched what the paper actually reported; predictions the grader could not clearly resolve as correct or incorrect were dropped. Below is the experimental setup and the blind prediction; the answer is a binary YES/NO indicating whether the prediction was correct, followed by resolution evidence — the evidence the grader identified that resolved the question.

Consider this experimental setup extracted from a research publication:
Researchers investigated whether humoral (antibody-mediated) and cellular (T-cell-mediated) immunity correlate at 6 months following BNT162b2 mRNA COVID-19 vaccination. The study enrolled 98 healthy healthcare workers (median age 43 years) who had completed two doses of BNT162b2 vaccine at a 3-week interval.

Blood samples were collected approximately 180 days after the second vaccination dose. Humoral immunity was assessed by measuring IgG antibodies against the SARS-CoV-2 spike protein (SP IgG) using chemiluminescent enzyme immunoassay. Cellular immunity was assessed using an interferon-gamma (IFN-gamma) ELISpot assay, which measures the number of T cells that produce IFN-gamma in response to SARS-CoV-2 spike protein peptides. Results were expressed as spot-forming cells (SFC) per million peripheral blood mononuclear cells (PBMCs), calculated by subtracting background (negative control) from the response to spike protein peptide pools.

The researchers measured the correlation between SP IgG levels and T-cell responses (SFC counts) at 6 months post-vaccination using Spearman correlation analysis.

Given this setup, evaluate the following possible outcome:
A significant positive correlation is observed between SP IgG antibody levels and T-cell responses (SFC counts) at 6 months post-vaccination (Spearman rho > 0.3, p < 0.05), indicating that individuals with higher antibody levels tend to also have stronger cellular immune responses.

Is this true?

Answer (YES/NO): NO